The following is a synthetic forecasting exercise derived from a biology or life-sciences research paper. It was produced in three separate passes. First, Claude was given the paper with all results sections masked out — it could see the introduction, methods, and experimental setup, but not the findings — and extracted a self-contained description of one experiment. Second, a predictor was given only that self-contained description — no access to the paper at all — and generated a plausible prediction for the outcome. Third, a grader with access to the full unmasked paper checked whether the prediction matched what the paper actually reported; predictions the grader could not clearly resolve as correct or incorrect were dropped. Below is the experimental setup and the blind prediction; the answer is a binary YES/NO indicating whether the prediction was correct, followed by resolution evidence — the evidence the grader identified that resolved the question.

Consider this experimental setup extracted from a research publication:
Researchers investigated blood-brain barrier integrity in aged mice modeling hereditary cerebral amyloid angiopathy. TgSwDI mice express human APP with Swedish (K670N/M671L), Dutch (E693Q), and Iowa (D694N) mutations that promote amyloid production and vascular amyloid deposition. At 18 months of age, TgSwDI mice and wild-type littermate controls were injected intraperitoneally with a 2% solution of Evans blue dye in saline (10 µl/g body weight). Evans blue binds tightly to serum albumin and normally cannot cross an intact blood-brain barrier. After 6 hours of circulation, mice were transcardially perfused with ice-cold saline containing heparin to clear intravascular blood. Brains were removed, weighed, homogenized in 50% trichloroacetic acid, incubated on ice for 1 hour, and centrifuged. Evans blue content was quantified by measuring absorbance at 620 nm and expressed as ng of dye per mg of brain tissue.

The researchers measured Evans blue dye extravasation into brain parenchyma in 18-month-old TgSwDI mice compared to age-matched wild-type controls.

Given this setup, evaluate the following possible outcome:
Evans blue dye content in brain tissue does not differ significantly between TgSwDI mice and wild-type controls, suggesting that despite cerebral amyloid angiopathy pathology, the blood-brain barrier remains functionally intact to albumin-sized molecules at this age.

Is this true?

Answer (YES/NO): YES